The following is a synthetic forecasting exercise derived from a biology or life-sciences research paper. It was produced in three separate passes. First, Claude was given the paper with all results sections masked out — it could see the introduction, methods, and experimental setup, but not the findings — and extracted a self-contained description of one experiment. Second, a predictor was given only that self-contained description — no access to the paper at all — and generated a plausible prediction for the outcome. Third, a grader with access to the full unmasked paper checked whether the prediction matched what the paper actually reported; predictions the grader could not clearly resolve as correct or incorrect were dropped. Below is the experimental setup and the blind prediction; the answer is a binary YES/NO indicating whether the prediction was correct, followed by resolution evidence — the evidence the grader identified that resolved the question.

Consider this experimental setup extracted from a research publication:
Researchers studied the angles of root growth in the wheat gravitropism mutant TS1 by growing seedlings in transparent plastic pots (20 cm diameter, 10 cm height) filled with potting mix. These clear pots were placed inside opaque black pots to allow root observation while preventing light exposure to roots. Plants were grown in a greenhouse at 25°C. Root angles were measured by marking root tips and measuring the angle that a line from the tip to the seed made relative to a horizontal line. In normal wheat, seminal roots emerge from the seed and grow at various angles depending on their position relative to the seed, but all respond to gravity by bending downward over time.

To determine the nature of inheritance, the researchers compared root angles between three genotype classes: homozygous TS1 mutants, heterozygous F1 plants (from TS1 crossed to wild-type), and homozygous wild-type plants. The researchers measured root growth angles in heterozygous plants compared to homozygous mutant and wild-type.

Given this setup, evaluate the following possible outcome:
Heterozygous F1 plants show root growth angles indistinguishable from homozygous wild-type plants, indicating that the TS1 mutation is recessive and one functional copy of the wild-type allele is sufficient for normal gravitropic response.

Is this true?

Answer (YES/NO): NO